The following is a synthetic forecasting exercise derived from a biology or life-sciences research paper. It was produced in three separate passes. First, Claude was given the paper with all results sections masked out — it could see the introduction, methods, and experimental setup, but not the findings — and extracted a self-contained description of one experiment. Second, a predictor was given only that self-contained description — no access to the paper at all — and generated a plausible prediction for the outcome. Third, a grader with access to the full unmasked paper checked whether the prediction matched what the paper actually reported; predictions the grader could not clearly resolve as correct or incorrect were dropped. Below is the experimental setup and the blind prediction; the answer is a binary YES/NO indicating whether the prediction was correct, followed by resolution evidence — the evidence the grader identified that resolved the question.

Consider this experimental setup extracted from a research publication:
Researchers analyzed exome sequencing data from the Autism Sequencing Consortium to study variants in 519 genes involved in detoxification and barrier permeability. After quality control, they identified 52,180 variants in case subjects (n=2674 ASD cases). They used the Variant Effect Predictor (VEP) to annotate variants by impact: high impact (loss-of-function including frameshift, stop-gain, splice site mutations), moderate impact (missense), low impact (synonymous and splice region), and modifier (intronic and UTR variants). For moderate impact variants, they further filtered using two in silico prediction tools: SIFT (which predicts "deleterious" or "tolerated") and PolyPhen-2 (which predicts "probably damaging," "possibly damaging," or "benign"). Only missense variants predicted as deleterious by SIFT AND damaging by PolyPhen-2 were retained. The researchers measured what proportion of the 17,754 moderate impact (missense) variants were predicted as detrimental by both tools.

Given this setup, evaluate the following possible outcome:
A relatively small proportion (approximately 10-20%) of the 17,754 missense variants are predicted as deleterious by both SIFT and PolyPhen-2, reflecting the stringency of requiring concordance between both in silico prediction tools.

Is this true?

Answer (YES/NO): YES